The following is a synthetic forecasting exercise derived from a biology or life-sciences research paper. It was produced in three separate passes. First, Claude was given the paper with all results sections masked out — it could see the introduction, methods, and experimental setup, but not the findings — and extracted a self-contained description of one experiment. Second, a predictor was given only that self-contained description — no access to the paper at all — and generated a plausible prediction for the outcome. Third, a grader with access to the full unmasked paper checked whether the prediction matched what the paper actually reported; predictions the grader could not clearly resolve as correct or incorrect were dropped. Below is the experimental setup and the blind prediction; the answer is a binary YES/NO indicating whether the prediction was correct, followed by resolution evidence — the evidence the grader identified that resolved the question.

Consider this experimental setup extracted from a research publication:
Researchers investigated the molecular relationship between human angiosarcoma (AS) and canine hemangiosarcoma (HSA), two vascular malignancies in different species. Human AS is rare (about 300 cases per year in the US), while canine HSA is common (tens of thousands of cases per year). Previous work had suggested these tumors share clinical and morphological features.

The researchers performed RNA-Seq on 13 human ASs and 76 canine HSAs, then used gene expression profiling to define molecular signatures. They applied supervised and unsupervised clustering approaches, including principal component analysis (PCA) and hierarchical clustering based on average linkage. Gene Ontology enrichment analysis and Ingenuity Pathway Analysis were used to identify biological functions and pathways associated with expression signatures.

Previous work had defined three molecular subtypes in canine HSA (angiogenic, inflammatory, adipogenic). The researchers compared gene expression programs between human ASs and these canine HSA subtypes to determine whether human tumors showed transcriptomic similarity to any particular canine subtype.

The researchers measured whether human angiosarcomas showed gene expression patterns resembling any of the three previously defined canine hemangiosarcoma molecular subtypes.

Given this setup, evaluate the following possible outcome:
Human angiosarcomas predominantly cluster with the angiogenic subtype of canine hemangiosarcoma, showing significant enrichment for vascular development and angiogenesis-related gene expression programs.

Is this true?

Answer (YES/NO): YES